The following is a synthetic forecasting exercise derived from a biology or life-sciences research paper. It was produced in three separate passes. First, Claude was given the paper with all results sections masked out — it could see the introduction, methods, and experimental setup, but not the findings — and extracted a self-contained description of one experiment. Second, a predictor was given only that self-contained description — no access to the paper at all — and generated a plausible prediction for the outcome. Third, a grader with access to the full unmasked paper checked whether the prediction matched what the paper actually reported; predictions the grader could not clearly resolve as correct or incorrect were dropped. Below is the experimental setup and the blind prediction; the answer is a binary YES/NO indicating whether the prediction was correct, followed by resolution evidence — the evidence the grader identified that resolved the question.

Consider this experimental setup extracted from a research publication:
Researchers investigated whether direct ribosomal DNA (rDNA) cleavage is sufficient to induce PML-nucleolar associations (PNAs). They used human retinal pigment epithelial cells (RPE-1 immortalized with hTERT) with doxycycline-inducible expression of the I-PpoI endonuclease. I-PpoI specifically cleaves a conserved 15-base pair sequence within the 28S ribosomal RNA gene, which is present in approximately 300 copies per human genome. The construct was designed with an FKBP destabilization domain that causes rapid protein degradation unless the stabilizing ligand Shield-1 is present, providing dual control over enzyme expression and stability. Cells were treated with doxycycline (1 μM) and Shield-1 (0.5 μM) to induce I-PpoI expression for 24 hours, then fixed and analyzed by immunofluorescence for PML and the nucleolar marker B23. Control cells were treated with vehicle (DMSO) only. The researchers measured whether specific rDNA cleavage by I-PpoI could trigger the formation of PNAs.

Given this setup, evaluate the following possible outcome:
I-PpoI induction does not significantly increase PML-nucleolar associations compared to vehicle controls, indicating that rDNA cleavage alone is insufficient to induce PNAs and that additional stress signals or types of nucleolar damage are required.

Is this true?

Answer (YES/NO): NO